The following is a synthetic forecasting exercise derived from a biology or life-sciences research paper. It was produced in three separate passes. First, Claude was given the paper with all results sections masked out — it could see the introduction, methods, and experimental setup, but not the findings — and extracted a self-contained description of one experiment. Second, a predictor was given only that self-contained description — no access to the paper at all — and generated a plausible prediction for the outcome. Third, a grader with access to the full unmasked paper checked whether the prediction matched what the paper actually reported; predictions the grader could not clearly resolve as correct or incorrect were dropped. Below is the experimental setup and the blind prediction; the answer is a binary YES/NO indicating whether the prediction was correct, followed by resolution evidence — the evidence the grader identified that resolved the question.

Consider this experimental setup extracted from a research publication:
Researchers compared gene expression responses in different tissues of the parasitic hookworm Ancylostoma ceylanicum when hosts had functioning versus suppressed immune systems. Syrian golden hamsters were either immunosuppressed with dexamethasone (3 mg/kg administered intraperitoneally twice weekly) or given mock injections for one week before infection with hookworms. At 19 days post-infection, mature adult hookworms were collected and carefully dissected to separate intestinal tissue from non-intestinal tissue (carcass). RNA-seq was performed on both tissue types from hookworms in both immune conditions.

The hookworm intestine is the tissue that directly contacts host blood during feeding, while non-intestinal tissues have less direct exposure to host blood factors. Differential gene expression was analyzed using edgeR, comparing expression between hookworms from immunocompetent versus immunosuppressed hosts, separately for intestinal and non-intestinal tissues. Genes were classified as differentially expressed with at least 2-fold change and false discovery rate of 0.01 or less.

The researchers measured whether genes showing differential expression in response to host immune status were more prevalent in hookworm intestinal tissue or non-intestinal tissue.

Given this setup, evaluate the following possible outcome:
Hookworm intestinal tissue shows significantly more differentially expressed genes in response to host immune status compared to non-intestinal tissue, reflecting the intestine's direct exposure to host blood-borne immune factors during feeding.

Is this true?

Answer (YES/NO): YES